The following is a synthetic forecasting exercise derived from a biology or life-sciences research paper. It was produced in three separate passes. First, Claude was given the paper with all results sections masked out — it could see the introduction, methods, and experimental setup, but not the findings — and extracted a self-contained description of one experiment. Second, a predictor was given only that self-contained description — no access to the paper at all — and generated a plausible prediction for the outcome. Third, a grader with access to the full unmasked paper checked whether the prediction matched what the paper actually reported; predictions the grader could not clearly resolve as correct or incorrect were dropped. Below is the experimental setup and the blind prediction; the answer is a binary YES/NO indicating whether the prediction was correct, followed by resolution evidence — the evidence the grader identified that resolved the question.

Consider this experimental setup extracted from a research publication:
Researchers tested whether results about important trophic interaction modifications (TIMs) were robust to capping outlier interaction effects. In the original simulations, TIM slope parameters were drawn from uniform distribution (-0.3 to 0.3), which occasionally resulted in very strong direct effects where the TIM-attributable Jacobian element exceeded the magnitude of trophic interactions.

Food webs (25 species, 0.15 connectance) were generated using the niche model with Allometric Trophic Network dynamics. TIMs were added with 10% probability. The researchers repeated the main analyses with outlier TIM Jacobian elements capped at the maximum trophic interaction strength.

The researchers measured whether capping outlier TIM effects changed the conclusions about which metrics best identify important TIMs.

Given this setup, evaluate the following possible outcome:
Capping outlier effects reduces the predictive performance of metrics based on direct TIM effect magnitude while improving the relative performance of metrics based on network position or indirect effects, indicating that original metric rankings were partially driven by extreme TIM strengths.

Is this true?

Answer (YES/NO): NO